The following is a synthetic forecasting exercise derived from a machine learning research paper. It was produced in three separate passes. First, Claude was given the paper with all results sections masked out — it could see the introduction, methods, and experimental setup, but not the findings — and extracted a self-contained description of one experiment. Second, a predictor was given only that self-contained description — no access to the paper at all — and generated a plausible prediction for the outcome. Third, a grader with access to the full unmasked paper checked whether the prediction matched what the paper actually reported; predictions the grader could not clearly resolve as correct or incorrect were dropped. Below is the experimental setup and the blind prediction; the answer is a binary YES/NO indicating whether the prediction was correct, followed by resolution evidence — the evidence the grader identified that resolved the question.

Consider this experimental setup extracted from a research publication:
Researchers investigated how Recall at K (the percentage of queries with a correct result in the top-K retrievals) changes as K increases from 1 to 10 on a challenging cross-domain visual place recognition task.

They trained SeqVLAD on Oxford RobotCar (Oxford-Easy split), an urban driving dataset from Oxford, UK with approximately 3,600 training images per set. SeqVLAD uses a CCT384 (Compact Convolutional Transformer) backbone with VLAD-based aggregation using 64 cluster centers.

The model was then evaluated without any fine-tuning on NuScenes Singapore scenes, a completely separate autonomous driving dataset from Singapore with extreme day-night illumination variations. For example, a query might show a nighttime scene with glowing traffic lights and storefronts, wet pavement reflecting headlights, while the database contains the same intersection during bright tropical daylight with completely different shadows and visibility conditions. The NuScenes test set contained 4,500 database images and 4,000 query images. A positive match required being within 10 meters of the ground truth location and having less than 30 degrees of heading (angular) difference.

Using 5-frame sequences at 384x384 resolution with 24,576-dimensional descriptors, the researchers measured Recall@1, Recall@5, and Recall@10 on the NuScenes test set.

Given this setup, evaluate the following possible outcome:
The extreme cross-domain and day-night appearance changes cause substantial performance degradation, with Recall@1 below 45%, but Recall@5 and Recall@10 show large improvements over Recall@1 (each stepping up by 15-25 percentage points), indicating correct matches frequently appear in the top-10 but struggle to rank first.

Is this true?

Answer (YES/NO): NO